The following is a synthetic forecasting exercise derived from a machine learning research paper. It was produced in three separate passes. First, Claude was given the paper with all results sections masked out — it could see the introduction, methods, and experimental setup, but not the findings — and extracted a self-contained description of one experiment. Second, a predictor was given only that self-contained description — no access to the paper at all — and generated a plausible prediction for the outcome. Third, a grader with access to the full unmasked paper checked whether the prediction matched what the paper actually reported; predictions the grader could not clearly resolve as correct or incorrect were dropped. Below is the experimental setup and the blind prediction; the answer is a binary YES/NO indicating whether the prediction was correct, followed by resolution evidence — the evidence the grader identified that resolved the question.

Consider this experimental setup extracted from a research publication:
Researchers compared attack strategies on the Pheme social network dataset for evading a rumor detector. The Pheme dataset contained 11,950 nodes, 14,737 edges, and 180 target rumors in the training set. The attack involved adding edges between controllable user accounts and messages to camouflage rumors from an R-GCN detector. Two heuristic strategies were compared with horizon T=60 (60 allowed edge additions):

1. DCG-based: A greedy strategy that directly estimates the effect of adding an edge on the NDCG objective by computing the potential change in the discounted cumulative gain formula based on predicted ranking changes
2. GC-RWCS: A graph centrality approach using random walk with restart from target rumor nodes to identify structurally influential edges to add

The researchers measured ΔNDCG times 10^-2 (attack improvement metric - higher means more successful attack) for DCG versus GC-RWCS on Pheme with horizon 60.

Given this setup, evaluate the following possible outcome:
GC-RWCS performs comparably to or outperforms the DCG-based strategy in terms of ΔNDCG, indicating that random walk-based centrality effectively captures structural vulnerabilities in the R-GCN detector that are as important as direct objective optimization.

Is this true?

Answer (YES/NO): NO